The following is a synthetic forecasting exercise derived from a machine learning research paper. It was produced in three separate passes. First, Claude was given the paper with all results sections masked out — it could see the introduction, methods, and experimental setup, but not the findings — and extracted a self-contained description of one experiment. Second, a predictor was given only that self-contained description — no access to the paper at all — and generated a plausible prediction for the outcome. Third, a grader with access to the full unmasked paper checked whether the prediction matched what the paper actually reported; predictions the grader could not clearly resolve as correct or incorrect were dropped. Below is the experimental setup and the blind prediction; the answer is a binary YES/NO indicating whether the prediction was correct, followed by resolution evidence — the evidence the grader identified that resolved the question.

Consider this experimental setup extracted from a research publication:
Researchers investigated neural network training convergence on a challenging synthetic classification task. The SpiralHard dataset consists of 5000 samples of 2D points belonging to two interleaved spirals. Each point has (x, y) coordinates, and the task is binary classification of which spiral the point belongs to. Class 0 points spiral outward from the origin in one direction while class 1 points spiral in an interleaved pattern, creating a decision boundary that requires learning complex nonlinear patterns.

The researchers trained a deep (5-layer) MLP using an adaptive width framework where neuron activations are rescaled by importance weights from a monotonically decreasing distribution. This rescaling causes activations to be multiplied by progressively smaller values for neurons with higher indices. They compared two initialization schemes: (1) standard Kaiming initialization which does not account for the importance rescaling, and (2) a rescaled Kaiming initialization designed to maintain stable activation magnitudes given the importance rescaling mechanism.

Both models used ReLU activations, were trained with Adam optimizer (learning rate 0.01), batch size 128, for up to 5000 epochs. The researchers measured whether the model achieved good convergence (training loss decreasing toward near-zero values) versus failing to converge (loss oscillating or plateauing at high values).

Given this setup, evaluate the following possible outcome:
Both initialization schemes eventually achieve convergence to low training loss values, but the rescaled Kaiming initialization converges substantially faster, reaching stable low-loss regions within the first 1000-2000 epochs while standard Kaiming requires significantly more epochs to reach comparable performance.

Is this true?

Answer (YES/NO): NO